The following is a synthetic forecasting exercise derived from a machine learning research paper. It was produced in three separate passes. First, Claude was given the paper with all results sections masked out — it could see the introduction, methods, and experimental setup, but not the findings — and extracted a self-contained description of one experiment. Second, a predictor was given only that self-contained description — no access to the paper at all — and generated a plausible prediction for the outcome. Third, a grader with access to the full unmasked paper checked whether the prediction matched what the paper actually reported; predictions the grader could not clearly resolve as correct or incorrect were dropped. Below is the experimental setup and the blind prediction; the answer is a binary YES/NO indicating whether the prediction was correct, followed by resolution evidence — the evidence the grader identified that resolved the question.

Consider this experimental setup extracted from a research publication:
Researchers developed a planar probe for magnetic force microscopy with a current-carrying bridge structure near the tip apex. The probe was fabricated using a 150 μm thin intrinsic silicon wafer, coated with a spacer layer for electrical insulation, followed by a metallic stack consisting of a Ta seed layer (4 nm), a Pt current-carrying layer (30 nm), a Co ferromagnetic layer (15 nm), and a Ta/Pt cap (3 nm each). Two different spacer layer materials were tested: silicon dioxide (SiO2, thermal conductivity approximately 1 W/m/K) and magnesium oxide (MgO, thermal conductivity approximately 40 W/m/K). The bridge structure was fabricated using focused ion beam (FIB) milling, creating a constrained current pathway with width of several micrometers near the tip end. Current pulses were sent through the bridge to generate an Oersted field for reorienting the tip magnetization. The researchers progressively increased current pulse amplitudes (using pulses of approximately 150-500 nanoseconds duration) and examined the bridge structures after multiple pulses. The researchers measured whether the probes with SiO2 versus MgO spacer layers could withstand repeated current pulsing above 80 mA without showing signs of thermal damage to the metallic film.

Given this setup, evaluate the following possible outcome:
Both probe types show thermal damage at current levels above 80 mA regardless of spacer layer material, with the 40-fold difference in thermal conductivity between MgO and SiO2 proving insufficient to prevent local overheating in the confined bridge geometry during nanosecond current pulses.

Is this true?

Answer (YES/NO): NO